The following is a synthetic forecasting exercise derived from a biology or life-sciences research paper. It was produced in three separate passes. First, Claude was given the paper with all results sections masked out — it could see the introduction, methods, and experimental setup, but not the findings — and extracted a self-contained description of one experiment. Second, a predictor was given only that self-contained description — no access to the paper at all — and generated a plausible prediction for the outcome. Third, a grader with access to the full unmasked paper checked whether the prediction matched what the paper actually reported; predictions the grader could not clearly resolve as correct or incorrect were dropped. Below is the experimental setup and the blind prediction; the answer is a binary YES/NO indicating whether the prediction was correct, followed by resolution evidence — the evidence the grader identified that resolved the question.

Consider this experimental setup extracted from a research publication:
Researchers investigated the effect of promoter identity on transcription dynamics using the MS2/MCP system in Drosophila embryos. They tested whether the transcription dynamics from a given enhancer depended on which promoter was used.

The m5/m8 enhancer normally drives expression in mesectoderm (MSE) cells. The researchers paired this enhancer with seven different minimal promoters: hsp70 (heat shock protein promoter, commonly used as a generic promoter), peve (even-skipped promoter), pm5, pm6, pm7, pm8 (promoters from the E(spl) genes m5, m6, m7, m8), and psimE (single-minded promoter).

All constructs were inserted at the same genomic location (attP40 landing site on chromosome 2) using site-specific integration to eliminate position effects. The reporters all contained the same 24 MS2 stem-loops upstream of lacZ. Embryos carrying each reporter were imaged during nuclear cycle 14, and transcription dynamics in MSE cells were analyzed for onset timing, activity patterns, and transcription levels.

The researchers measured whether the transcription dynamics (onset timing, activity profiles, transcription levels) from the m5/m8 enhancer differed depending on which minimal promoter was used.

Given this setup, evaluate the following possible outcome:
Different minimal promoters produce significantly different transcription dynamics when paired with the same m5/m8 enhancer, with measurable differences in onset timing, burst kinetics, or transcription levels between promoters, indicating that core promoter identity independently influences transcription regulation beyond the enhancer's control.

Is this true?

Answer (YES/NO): NO